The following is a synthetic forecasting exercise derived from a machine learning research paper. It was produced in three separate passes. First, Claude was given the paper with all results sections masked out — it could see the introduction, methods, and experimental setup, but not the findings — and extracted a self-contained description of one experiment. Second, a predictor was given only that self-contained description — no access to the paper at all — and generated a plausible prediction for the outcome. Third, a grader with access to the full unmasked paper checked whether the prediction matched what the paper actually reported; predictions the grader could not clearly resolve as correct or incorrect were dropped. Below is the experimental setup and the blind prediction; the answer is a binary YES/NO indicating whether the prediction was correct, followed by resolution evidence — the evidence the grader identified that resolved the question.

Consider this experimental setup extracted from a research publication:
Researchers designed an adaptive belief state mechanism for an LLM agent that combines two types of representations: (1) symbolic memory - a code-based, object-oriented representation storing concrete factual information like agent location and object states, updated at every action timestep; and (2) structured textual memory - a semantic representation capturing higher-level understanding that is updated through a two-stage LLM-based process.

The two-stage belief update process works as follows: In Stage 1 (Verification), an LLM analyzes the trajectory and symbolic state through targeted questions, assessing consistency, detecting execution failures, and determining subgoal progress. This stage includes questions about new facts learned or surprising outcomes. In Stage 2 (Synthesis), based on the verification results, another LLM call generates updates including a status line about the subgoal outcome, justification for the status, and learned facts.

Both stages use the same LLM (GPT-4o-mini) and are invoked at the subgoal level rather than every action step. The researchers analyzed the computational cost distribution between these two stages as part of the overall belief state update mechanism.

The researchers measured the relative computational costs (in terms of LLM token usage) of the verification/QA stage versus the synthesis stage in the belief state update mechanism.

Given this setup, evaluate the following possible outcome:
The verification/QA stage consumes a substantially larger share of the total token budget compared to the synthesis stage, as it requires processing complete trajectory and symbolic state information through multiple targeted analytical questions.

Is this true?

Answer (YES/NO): YES